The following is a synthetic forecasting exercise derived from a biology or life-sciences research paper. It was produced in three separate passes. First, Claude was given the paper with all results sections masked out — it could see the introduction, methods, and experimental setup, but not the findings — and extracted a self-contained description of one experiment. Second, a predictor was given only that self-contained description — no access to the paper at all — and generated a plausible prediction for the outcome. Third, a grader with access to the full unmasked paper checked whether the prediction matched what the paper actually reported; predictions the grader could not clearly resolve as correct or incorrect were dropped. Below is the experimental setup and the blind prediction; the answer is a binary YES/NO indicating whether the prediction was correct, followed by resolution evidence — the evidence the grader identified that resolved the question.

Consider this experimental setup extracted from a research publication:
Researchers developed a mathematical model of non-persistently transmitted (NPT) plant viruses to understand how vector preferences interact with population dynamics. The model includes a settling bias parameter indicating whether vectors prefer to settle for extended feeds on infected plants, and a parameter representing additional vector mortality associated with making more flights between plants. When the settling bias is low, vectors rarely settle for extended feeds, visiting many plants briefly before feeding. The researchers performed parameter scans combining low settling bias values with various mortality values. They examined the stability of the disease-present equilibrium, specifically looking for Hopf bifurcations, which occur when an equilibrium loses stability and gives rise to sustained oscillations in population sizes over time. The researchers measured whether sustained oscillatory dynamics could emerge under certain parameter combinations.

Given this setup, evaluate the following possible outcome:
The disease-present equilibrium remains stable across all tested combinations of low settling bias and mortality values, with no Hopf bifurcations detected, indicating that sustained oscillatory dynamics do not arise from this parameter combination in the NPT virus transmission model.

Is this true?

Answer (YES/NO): NO